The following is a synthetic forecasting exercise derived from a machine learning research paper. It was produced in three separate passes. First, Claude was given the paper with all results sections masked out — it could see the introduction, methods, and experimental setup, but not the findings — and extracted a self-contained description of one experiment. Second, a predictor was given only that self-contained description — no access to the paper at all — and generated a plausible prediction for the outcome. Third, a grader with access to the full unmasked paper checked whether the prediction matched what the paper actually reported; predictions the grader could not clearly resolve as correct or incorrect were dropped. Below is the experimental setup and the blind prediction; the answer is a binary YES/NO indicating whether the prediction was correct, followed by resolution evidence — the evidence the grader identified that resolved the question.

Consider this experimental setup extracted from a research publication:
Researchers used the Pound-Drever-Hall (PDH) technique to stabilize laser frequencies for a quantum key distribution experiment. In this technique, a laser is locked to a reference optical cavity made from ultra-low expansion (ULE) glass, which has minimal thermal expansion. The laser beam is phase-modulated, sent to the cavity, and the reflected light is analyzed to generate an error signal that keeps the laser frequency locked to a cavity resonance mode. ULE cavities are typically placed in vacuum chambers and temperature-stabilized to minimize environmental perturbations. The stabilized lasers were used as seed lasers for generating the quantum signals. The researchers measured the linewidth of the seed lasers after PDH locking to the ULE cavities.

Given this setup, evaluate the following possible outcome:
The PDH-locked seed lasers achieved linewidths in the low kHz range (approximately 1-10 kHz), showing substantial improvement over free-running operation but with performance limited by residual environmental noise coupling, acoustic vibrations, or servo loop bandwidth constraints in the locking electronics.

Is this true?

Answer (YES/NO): NO